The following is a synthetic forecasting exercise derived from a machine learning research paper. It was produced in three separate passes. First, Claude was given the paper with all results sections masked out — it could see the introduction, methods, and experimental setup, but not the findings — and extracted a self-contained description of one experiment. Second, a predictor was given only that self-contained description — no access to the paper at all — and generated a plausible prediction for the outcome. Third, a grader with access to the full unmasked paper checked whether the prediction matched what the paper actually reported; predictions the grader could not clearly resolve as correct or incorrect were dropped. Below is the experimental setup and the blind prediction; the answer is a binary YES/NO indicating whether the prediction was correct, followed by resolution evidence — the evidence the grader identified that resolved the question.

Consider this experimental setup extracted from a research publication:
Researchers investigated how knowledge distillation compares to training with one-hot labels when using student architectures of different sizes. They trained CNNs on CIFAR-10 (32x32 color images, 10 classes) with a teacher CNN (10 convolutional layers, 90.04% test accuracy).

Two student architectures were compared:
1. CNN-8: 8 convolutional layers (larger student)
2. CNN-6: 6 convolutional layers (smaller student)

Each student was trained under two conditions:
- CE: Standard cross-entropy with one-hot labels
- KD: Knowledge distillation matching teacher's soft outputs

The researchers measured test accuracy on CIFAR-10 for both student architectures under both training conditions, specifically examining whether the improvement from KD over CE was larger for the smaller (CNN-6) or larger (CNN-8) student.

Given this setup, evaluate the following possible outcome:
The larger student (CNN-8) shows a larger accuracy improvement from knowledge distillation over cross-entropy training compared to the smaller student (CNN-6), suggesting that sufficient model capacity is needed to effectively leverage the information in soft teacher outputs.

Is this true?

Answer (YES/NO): YES